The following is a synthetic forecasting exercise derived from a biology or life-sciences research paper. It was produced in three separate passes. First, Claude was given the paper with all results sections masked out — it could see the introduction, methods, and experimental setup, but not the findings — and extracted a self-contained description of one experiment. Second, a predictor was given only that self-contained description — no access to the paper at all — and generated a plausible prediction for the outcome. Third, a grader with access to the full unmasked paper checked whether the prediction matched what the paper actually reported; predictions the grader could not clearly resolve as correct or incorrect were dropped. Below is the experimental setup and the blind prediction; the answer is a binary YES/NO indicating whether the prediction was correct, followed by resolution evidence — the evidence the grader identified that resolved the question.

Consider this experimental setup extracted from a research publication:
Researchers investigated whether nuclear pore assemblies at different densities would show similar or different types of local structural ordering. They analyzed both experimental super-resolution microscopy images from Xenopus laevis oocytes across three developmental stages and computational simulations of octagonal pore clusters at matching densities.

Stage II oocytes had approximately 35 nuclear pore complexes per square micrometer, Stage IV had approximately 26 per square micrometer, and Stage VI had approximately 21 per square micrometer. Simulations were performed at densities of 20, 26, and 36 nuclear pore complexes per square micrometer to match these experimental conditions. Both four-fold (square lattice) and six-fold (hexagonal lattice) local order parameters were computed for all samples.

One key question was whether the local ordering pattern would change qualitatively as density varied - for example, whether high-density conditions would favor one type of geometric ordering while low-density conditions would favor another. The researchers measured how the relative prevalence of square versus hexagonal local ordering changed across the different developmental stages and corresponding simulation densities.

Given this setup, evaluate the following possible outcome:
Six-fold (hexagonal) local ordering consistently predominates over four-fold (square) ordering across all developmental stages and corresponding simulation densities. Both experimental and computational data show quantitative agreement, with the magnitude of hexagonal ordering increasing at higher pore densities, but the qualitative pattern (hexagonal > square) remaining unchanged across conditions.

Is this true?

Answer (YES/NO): NO